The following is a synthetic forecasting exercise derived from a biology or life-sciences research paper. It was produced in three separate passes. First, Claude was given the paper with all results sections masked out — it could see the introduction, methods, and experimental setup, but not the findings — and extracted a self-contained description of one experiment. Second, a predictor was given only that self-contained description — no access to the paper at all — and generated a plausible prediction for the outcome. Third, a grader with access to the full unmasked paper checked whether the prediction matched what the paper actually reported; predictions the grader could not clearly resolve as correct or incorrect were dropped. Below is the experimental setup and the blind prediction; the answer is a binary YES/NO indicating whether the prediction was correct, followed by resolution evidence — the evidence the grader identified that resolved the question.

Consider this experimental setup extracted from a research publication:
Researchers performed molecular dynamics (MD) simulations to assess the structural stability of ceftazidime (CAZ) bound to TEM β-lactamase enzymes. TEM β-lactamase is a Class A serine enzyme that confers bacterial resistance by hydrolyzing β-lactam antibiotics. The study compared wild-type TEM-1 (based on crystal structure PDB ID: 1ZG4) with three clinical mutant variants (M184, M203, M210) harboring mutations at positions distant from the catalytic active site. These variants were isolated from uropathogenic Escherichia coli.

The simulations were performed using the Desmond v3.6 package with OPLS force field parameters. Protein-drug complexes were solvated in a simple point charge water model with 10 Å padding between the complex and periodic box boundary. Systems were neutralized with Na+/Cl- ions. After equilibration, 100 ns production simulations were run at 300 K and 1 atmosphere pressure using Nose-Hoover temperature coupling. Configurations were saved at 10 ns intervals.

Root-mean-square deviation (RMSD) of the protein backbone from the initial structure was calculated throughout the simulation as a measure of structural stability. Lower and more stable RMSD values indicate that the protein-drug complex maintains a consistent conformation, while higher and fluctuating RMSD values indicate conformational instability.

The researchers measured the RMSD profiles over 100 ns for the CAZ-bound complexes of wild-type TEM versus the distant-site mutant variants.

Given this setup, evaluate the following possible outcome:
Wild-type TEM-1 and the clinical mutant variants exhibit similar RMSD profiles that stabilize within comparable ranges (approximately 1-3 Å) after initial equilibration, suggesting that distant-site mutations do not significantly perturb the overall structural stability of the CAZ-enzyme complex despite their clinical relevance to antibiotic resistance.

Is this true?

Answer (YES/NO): NO